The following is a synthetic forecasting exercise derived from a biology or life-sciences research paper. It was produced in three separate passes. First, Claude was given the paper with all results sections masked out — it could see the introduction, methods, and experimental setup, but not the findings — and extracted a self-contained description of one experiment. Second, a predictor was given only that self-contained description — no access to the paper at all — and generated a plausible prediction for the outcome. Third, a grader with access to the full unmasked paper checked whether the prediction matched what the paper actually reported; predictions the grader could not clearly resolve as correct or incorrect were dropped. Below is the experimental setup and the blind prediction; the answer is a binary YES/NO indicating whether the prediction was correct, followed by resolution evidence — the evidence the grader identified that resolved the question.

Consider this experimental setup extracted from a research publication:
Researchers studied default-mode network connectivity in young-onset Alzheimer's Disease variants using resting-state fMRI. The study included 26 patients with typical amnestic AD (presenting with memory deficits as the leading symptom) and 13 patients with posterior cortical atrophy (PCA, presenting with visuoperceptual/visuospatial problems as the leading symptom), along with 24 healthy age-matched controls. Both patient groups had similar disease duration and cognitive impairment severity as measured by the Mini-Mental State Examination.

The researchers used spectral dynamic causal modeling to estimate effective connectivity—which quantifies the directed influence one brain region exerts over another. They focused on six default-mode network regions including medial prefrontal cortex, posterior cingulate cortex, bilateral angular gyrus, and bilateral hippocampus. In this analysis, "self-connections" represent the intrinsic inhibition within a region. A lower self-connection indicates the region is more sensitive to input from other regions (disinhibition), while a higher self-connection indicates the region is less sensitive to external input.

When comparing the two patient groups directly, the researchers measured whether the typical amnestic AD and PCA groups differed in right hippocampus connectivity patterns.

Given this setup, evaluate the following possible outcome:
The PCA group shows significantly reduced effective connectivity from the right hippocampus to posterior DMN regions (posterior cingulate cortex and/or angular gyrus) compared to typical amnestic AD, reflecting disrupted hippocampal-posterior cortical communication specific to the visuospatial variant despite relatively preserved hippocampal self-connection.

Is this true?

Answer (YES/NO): NO